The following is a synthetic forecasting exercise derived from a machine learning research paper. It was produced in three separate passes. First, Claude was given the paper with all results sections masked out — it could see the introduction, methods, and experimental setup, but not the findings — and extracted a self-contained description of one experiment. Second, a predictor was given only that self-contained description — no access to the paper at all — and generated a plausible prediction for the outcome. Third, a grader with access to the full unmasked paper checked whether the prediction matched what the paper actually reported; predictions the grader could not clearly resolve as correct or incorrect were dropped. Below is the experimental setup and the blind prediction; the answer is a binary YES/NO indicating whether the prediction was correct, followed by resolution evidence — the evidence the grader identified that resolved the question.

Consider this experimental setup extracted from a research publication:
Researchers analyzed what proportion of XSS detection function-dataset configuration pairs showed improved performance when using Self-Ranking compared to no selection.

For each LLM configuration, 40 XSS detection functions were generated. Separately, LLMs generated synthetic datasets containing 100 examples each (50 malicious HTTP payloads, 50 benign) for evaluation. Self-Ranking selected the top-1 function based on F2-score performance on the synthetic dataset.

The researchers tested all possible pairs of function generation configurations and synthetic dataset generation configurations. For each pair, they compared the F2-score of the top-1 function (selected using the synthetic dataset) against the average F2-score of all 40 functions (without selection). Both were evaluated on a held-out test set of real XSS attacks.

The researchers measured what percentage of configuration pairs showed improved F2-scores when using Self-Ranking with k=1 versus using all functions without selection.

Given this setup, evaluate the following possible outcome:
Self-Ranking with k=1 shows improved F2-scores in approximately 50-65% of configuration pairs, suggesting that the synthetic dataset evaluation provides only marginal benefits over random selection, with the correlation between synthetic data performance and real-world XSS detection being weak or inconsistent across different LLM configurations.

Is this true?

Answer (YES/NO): NO